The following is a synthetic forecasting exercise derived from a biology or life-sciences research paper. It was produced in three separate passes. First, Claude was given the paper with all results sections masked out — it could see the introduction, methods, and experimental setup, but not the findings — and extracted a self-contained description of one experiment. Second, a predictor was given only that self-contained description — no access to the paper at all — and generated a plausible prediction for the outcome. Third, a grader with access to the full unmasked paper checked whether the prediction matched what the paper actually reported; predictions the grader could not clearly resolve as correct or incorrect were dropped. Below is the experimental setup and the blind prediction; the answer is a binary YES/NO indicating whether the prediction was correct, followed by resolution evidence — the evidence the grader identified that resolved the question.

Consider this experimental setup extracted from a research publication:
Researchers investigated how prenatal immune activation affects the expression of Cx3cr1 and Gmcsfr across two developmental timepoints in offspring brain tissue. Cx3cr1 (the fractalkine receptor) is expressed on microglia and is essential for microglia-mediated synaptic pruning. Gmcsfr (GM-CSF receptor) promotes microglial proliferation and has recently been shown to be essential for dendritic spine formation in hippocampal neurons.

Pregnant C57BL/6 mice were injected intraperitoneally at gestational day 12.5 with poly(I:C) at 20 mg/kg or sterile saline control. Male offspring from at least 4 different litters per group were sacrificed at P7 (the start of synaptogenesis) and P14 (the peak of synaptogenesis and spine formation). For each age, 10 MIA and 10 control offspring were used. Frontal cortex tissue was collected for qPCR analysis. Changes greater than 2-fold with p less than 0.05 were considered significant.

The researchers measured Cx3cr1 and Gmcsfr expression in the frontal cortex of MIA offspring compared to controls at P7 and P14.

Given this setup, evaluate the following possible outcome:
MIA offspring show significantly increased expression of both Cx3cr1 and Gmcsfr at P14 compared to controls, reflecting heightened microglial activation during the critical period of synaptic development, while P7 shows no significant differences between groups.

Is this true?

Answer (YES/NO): NO